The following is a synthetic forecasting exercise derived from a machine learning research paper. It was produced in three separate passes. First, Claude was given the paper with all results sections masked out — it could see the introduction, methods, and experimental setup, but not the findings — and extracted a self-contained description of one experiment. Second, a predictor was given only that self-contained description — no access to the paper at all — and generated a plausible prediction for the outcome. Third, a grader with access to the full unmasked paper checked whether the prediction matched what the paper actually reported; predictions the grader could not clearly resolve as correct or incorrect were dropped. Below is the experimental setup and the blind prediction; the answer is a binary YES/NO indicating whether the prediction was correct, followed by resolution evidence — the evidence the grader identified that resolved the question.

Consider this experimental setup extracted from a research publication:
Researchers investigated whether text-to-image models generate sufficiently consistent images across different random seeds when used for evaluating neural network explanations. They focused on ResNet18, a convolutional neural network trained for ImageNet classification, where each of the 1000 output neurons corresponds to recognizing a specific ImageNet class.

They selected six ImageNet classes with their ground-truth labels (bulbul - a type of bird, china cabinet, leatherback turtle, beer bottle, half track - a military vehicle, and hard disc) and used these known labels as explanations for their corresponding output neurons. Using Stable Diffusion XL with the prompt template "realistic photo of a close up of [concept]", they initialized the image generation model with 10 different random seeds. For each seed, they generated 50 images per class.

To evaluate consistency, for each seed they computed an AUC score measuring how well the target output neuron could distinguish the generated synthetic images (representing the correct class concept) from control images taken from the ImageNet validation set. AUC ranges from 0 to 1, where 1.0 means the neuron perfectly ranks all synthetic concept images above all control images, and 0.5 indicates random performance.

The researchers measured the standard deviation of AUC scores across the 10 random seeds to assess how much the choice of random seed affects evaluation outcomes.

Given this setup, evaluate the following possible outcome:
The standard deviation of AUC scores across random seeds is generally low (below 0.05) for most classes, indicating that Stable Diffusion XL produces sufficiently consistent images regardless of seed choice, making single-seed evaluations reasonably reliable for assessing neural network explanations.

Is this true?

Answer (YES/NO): YES